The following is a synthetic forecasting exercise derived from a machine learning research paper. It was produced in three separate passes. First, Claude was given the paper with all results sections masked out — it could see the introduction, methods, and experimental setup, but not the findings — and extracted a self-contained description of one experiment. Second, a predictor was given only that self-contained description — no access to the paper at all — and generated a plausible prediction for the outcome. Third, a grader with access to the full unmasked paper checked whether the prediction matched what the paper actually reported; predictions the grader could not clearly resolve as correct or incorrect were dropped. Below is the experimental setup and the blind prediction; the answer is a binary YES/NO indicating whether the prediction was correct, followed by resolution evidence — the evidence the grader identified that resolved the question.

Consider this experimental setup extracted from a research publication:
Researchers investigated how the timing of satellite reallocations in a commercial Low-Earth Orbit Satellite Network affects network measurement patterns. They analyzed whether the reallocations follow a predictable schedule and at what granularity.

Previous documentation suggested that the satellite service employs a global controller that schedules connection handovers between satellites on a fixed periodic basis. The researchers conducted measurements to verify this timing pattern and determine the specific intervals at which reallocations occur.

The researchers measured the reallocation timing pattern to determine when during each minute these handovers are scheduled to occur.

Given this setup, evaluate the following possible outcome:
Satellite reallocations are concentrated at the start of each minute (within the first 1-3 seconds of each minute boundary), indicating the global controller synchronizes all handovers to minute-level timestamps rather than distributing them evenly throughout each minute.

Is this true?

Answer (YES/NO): NO